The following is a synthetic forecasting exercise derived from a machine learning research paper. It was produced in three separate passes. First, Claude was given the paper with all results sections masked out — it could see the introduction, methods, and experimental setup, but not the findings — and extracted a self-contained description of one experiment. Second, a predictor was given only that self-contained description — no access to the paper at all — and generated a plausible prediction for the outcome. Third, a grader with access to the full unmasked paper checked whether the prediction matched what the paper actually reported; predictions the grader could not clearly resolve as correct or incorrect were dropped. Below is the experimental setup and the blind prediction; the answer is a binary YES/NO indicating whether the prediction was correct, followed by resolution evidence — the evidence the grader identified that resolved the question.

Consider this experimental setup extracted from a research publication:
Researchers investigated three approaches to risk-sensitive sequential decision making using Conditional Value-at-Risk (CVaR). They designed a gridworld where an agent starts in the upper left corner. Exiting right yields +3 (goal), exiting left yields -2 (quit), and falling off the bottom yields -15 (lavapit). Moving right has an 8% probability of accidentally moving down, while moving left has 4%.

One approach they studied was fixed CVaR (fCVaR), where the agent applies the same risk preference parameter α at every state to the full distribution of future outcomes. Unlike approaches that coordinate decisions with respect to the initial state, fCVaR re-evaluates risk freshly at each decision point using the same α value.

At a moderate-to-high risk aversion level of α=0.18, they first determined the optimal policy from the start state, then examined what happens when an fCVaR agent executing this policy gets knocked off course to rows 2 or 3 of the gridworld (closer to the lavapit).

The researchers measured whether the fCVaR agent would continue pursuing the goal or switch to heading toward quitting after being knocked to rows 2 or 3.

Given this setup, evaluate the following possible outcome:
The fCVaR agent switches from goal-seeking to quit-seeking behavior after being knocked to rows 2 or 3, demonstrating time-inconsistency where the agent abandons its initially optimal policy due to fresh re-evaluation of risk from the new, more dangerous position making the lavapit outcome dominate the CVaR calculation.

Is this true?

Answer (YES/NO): YES